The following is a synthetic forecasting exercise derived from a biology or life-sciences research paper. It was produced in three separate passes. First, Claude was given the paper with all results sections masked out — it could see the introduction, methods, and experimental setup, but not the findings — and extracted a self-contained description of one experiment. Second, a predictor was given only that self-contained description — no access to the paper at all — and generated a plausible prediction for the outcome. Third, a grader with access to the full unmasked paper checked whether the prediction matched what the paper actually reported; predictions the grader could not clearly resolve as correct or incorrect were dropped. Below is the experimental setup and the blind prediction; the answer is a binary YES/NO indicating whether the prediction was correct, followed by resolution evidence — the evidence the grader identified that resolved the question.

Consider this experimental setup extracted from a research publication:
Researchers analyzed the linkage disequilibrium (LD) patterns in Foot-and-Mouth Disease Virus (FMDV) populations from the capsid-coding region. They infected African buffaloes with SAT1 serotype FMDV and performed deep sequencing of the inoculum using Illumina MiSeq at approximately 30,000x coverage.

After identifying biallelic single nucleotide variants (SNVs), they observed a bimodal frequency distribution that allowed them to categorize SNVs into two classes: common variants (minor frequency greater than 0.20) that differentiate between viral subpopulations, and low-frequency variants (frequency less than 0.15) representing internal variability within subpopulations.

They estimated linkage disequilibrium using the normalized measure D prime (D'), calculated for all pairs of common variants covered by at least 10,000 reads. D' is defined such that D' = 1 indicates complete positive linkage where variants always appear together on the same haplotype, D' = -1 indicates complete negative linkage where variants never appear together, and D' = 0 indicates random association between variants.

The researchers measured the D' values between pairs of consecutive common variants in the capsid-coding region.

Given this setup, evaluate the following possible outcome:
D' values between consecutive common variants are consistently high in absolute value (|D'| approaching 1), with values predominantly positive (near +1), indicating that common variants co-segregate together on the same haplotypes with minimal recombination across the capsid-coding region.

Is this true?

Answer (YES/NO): YES